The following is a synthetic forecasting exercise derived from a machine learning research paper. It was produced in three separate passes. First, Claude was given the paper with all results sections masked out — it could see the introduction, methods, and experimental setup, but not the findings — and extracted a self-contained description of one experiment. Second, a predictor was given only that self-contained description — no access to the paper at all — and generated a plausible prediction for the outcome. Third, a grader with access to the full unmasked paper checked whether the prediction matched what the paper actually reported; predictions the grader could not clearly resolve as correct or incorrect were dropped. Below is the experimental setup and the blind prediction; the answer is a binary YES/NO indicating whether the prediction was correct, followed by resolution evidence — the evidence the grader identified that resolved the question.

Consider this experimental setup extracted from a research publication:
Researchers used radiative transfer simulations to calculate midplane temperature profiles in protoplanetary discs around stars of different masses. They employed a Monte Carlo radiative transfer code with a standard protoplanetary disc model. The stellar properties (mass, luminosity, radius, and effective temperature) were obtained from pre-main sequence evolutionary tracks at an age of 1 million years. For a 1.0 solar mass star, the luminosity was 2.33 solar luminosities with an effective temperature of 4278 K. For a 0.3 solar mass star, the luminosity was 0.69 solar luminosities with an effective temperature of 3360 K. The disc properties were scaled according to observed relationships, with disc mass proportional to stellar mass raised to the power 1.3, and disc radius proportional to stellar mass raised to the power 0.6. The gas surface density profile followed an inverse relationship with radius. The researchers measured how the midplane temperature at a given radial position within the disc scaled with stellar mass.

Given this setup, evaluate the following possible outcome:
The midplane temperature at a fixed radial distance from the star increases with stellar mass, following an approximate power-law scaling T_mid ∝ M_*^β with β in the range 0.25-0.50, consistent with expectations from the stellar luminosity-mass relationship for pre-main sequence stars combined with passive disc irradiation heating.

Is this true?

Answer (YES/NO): NO